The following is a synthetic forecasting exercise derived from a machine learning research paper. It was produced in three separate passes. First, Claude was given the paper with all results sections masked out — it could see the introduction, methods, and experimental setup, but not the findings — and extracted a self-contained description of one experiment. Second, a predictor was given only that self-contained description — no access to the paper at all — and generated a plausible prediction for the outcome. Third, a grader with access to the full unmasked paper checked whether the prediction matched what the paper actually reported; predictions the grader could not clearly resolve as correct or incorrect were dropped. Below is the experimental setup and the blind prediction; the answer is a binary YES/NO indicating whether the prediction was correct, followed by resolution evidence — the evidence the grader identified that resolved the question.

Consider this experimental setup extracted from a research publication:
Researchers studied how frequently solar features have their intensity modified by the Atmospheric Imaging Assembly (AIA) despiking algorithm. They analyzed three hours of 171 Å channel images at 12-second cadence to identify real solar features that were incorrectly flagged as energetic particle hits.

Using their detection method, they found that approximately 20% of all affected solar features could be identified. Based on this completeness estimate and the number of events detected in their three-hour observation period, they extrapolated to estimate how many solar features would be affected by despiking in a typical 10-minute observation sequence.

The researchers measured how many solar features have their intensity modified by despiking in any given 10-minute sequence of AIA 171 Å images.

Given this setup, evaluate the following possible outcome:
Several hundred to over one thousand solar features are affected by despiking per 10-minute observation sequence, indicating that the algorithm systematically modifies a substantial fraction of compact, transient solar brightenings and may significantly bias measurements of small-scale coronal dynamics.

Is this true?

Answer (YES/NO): NO